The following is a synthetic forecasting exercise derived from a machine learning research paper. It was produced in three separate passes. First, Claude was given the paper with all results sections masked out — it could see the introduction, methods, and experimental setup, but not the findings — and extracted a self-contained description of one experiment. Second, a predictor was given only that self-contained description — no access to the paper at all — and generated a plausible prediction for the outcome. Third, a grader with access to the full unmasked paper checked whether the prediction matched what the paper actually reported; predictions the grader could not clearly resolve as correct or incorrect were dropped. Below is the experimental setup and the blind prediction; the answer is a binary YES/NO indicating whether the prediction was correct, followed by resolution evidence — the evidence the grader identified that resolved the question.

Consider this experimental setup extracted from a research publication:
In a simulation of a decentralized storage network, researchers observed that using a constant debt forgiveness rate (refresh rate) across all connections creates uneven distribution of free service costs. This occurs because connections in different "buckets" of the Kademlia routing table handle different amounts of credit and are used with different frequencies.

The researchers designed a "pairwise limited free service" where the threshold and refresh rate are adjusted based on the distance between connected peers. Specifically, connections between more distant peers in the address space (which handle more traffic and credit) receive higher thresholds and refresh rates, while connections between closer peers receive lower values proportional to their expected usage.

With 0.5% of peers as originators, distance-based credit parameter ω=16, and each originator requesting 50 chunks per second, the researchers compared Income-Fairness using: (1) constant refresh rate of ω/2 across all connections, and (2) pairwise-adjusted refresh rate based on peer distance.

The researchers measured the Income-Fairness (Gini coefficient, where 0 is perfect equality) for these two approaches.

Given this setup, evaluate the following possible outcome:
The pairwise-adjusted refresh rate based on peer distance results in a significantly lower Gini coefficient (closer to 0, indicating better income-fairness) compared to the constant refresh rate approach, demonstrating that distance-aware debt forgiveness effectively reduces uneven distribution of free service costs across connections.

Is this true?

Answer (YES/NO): YES